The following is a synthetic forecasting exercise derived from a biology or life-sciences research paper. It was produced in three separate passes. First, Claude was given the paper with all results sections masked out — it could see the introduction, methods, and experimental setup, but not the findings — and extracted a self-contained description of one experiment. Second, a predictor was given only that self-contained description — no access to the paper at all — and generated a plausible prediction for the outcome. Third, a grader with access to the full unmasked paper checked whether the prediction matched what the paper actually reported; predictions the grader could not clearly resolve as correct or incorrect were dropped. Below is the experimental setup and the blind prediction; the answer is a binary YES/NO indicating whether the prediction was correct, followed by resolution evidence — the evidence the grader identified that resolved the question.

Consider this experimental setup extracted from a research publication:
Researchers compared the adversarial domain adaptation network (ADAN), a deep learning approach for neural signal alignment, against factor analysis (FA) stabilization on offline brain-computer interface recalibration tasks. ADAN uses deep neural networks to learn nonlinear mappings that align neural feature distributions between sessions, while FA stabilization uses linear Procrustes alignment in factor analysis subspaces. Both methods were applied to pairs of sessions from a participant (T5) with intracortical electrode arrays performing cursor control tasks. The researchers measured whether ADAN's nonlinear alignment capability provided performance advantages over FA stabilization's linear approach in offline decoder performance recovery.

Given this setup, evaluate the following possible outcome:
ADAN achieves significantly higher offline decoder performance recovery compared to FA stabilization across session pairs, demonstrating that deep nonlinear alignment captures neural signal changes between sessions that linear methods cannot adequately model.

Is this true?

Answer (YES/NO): NO